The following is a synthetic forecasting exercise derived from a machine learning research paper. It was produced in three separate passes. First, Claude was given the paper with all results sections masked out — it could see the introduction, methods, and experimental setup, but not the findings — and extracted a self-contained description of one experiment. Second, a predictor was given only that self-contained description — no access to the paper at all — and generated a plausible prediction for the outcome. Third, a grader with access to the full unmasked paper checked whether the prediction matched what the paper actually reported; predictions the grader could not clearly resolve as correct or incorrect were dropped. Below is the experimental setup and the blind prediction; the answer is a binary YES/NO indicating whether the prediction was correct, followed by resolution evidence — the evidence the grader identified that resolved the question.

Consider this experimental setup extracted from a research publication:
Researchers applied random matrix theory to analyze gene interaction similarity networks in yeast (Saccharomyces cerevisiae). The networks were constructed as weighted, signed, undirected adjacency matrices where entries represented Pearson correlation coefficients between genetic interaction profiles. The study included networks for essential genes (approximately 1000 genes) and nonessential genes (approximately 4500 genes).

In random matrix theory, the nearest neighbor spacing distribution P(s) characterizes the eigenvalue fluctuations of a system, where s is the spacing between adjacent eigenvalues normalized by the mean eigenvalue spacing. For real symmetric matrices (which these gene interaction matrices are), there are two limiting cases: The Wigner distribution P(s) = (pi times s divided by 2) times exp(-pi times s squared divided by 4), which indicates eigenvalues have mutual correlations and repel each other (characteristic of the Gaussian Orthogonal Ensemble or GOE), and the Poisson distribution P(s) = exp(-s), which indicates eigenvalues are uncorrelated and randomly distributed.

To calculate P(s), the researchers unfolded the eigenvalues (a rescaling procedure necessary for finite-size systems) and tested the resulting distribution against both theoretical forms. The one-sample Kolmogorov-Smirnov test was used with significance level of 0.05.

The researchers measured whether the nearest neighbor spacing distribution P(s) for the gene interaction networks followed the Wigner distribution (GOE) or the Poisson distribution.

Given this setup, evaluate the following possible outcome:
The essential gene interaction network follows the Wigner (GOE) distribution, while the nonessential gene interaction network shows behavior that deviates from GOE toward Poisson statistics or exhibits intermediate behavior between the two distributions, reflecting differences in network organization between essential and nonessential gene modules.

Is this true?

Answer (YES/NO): NO